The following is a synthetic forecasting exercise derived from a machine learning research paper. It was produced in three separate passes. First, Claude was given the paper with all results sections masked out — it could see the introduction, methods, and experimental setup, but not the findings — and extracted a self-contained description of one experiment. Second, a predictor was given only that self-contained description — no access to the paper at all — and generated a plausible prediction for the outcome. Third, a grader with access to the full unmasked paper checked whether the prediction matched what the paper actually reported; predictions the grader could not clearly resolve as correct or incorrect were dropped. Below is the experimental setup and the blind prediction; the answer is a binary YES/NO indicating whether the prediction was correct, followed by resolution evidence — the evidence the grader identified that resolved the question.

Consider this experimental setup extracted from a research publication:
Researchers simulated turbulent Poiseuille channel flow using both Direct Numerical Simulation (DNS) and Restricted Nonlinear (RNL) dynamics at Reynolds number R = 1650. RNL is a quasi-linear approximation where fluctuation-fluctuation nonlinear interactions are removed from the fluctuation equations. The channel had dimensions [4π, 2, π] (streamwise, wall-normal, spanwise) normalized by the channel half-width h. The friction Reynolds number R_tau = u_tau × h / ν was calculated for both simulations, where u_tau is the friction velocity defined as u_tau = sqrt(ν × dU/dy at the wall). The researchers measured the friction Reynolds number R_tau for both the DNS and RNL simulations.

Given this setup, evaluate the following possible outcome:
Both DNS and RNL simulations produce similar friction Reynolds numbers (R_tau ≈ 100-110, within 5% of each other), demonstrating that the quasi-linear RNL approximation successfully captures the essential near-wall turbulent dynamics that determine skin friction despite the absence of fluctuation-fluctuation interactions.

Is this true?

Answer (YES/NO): NO